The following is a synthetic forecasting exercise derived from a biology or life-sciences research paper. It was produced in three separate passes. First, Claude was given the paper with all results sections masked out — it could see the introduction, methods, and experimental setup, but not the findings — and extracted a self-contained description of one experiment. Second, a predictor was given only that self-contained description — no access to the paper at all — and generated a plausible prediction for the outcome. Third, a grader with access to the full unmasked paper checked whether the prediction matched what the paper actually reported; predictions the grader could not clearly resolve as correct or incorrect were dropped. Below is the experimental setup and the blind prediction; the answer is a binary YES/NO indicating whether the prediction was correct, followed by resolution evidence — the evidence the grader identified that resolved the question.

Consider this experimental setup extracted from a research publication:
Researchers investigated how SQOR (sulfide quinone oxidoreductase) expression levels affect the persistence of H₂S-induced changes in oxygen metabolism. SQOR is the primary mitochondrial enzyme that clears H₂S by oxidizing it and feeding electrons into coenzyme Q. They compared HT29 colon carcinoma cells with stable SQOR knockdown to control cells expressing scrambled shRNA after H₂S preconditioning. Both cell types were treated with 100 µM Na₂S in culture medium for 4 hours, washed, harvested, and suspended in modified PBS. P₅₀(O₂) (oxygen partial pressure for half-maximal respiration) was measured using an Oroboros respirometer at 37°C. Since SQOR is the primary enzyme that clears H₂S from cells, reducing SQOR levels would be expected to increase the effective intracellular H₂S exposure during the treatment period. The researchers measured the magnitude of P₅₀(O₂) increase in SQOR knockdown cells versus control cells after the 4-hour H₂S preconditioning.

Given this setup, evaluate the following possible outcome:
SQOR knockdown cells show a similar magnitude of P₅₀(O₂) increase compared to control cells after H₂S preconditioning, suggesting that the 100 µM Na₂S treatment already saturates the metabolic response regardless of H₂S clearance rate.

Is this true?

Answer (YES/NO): NO